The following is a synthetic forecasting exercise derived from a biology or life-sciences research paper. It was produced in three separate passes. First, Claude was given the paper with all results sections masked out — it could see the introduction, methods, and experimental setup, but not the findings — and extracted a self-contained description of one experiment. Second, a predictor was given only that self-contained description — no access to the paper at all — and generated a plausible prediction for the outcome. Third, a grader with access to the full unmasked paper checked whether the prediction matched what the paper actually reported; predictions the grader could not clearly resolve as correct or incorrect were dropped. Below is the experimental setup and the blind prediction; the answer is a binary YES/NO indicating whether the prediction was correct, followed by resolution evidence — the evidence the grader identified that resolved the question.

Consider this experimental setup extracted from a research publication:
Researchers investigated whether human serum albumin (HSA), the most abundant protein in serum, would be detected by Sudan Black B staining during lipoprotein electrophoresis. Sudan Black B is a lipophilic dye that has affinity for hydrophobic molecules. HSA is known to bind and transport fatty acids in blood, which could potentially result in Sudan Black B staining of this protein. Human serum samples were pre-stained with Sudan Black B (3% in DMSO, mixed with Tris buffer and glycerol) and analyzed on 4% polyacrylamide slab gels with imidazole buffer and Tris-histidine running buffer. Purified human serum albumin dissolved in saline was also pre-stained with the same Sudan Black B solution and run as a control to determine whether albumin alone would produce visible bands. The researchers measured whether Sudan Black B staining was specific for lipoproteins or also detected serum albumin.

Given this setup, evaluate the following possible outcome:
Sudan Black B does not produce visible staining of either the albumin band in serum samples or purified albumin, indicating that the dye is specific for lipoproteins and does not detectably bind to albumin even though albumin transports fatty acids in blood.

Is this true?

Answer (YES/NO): YES